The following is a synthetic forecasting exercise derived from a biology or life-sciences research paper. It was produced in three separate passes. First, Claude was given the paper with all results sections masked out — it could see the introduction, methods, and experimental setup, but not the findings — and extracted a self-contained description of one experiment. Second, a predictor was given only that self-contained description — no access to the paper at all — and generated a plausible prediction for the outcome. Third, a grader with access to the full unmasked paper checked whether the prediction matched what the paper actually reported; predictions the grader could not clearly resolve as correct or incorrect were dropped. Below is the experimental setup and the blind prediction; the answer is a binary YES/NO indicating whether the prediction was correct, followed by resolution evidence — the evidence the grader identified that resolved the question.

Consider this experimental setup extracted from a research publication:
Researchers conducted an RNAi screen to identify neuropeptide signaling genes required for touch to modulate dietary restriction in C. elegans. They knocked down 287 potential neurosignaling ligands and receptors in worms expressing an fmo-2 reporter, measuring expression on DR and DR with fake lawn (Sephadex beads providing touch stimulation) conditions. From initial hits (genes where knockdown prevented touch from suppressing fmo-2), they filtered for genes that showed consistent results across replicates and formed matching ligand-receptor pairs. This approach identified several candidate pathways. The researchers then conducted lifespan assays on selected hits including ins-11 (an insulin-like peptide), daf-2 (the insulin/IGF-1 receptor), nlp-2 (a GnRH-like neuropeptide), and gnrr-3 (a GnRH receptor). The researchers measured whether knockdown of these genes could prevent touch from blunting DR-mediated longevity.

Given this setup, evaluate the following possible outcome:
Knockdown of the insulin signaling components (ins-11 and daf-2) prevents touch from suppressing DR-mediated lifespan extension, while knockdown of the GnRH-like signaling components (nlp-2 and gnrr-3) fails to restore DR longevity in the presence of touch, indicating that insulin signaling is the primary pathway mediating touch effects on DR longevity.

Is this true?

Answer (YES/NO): NO